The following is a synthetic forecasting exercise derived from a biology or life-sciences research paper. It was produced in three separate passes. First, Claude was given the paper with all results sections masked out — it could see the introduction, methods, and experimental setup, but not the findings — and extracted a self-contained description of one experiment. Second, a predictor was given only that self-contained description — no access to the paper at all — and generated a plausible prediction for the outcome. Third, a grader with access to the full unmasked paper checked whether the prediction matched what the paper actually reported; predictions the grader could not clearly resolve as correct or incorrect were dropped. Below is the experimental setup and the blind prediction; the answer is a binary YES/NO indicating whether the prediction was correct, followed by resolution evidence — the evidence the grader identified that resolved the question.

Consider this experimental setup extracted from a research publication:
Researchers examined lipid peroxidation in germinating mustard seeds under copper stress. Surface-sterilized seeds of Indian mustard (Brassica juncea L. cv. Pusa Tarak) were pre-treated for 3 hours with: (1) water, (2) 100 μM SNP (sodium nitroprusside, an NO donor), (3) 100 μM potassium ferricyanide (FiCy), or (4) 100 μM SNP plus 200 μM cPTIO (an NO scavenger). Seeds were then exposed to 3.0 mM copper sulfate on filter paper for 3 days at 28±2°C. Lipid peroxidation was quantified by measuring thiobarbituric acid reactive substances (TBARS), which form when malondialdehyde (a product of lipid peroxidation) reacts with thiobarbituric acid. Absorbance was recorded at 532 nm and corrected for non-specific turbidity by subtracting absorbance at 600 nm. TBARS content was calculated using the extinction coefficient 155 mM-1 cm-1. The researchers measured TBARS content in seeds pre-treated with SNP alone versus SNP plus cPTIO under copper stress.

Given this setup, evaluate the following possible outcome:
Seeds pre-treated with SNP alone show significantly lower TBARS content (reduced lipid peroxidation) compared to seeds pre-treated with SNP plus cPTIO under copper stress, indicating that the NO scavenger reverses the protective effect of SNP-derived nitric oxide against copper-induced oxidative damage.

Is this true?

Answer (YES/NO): YES